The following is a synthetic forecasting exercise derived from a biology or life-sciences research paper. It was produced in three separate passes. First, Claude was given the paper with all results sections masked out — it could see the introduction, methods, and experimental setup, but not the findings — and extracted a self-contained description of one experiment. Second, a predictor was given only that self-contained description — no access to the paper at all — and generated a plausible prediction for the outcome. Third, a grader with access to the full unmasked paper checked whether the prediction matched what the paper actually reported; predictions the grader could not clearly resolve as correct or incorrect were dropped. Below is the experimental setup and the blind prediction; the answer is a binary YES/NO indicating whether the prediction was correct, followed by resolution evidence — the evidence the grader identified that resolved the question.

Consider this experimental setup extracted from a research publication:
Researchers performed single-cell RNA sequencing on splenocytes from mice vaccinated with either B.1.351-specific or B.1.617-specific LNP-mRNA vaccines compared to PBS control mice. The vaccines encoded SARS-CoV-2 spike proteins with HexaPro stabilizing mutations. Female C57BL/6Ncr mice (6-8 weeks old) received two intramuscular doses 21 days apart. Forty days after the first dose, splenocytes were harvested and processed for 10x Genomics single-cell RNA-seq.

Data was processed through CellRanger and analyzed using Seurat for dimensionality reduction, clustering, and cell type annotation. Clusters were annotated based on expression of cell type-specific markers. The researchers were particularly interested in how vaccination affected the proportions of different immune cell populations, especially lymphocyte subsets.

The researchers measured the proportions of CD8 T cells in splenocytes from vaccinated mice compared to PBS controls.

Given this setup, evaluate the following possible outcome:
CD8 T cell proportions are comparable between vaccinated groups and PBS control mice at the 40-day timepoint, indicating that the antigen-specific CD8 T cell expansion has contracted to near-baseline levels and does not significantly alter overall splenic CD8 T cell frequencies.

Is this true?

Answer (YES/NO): NO